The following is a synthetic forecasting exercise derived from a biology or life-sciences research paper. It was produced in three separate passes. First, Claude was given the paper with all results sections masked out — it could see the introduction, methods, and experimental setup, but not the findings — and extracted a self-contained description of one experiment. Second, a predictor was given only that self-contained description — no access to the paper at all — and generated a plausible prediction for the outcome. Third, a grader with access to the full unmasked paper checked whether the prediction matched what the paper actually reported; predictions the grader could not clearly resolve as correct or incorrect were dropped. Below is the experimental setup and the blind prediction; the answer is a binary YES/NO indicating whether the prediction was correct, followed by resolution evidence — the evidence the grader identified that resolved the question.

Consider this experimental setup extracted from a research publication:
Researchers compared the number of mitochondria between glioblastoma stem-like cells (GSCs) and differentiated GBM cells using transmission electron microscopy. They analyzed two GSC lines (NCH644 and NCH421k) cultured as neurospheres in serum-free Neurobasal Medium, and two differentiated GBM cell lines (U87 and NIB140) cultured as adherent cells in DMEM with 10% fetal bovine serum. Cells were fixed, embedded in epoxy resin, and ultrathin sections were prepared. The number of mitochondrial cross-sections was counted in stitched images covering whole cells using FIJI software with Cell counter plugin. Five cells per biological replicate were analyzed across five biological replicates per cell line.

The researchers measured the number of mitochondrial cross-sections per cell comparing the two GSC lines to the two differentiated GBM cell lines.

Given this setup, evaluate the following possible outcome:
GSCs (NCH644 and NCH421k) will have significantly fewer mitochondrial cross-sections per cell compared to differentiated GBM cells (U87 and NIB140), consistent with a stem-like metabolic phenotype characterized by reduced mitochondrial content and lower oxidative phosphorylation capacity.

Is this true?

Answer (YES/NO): NO